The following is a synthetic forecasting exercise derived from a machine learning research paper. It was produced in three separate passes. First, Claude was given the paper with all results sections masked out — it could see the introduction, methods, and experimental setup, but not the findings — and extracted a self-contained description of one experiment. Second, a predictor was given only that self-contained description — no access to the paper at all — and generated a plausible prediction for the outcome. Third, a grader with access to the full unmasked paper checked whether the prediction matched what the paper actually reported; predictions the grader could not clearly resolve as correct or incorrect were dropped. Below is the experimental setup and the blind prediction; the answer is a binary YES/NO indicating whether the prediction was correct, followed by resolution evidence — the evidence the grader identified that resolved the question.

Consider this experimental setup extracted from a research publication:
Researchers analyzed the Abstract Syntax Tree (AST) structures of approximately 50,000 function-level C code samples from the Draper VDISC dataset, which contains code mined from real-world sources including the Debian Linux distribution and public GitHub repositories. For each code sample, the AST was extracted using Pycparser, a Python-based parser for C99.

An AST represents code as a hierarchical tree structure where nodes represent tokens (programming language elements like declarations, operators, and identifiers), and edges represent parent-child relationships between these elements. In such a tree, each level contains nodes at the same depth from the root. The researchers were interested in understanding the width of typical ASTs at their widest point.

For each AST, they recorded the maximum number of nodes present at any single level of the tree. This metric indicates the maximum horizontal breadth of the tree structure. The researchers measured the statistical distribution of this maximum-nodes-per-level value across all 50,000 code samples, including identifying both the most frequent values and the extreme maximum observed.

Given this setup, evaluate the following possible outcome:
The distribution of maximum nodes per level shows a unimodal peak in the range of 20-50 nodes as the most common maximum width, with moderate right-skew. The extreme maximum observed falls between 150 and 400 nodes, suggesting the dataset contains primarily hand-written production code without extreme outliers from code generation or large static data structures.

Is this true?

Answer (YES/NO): NO